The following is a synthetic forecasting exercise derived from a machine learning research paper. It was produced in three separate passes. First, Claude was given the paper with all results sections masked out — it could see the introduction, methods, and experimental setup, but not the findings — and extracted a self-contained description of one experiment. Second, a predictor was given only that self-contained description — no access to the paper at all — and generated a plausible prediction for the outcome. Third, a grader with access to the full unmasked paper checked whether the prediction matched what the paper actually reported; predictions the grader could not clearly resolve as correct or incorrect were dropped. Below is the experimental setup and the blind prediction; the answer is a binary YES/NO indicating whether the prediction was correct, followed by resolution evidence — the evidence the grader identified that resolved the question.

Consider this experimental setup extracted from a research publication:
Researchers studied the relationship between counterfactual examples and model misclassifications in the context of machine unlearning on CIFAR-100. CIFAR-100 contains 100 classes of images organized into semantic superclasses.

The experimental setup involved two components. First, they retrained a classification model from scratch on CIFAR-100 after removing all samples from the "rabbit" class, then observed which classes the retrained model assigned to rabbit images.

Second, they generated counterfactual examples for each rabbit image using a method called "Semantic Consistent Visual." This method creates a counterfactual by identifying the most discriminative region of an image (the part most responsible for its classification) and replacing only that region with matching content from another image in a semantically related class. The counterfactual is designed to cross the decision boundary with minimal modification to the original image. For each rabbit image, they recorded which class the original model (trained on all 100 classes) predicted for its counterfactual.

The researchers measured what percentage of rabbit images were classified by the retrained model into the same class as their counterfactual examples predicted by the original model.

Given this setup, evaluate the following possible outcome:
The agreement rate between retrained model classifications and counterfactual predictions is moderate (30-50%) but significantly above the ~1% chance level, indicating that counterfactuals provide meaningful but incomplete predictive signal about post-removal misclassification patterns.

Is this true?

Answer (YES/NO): NO